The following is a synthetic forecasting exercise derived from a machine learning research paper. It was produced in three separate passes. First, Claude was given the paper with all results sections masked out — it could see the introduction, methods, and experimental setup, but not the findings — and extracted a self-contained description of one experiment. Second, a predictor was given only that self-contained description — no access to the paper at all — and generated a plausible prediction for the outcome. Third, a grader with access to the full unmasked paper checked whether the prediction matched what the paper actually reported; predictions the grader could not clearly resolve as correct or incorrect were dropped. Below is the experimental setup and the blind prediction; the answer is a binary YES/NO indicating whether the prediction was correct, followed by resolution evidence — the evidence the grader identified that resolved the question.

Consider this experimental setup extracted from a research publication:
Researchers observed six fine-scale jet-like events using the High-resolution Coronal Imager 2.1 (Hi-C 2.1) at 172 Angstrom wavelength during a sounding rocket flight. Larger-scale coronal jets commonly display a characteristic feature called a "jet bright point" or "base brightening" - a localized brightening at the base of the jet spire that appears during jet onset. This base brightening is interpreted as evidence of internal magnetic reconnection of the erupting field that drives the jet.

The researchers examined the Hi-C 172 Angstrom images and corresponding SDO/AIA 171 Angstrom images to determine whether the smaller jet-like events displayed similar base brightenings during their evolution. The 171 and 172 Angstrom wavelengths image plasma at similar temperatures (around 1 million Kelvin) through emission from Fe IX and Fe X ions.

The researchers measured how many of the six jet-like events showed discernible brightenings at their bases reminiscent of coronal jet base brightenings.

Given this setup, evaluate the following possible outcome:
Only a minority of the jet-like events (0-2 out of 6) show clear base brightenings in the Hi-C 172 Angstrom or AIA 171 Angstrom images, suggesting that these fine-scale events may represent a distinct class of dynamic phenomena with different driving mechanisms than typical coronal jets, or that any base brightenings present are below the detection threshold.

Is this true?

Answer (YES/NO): NO